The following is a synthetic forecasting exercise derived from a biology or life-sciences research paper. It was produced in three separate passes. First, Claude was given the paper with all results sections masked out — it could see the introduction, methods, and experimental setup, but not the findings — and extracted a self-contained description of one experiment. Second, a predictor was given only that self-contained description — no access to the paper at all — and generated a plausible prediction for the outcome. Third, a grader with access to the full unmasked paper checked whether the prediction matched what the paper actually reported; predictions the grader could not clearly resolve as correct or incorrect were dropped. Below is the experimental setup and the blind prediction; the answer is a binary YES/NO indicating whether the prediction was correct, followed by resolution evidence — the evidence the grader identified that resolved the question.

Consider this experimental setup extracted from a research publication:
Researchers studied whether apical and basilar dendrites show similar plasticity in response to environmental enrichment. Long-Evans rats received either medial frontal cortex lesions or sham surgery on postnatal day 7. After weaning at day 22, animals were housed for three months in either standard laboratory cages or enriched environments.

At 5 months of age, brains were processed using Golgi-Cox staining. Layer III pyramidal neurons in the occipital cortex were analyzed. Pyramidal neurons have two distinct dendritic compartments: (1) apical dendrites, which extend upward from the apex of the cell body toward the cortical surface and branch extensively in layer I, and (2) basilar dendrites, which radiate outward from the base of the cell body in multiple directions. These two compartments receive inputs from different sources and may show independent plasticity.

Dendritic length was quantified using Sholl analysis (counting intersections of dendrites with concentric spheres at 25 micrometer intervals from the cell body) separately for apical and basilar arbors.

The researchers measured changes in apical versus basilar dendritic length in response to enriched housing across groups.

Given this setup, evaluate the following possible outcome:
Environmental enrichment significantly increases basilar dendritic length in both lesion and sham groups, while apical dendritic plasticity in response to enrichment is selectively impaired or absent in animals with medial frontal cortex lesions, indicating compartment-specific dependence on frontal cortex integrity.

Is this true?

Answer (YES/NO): NO